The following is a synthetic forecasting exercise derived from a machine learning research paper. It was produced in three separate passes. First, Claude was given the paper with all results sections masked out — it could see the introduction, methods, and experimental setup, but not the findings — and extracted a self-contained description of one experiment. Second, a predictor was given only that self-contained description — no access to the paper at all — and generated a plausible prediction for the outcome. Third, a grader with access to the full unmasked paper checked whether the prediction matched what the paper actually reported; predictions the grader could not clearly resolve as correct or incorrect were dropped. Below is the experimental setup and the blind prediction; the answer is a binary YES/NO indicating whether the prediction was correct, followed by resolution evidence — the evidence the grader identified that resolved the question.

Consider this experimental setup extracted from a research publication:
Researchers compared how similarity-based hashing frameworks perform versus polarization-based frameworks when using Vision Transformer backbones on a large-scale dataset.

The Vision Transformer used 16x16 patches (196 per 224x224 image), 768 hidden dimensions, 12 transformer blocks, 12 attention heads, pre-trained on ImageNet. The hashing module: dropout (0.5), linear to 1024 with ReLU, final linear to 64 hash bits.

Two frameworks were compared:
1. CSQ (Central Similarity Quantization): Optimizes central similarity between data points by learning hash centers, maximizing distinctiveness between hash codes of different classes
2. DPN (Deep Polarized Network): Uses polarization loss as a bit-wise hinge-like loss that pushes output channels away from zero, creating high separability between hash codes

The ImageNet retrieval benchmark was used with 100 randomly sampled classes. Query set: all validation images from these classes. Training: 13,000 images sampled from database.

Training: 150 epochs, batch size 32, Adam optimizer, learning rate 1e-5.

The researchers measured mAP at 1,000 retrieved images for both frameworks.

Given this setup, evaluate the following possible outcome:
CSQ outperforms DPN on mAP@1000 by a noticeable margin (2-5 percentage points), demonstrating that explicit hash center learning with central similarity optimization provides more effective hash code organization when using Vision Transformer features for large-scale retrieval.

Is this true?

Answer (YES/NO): NO